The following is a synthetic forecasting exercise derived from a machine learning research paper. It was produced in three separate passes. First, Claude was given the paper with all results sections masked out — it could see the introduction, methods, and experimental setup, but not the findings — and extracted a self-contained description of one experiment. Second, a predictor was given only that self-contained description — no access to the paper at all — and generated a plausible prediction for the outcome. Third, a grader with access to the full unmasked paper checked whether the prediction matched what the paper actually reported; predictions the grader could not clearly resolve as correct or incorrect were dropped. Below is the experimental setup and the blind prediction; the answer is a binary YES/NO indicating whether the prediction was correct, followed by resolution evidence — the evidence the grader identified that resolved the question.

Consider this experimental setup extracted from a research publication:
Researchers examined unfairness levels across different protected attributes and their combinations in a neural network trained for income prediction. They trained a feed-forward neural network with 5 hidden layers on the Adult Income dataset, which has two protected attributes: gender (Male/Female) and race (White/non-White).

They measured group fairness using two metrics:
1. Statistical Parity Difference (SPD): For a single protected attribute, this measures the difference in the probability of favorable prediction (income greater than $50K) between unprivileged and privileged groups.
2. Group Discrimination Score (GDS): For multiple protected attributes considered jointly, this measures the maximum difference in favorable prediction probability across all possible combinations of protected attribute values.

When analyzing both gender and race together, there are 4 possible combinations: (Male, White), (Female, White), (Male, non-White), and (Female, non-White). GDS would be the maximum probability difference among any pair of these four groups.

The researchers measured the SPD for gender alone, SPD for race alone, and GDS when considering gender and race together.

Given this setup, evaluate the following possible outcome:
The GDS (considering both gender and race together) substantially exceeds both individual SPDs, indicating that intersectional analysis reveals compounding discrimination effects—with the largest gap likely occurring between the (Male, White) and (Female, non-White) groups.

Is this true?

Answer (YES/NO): NO